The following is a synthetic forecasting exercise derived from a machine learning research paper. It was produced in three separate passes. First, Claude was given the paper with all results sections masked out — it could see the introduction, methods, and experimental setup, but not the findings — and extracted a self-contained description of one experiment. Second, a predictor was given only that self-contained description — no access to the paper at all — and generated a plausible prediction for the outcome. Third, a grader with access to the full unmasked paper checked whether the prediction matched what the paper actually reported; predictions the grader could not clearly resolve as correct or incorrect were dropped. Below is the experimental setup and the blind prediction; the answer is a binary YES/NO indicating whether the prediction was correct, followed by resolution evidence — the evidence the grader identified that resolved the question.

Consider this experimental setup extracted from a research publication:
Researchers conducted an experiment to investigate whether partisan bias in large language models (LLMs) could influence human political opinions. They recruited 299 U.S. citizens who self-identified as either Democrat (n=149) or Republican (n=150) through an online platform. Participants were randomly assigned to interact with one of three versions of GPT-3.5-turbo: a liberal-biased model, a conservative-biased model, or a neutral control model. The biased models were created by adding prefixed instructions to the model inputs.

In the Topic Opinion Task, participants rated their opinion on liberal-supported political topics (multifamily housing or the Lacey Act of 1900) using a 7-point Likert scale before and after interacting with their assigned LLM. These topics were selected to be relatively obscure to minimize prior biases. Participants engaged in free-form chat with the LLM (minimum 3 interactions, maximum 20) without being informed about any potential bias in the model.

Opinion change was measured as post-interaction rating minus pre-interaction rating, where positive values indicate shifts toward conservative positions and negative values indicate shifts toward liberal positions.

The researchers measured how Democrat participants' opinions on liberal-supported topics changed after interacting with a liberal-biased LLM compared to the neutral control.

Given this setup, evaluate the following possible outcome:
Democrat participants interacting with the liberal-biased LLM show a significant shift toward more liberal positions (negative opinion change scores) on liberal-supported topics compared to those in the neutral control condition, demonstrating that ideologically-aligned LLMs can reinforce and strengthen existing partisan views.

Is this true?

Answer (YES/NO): NO